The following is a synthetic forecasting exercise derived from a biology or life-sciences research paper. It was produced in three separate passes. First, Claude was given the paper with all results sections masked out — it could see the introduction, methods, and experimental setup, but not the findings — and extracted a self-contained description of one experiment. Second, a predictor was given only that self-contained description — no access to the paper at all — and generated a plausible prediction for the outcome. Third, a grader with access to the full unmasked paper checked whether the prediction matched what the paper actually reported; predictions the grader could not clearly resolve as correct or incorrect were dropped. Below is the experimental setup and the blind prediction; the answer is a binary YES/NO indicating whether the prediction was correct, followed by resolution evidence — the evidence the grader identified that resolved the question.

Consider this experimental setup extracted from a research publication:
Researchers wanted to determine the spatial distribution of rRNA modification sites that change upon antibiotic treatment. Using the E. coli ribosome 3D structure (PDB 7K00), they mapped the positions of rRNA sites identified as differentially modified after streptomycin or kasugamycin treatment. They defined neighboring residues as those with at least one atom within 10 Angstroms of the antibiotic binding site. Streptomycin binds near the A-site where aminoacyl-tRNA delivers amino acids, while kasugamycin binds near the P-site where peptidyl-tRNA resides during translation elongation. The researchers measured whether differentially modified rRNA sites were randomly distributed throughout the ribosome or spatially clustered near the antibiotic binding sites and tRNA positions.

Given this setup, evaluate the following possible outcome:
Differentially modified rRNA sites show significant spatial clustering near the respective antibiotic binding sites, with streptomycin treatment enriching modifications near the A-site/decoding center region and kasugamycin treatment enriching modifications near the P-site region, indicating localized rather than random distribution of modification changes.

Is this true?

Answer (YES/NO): YES